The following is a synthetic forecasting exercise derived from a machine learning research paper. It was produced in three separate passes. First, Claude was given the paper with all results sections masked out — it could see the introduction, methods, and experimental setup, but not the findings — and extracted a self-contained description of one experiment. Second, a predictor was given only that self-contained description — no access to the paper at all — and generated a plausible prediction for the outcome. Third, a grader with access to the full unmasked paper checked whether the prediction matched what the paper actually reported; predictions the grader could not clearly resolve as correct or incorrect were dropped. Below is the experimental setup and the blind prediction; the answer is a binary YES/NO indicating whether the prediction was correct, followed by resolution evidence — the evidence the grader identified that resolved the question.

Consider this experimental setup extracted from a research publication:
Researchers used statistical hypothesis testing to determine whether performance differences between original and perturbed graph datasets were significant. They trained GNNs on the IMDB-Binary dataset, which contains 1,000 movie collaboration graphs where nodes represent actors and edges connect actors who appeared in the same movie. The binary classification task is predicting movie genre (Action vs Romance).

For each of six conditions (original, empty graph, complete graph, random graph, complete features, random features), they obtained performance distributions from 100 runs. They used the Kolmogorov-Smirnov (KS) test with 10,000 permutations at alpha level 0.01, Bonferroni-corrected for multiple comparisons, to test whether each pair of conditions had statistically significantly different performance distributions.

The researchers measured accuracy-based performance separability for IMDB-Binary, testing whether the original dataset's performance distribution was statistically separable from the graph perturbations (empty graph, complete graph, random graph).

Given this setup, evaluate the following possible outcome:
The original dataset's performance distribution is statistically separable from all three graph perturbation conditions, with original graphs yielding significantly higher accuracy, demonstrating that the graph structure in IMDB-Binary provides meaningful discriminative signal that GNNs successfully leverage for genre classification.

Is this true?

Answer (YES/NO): NO